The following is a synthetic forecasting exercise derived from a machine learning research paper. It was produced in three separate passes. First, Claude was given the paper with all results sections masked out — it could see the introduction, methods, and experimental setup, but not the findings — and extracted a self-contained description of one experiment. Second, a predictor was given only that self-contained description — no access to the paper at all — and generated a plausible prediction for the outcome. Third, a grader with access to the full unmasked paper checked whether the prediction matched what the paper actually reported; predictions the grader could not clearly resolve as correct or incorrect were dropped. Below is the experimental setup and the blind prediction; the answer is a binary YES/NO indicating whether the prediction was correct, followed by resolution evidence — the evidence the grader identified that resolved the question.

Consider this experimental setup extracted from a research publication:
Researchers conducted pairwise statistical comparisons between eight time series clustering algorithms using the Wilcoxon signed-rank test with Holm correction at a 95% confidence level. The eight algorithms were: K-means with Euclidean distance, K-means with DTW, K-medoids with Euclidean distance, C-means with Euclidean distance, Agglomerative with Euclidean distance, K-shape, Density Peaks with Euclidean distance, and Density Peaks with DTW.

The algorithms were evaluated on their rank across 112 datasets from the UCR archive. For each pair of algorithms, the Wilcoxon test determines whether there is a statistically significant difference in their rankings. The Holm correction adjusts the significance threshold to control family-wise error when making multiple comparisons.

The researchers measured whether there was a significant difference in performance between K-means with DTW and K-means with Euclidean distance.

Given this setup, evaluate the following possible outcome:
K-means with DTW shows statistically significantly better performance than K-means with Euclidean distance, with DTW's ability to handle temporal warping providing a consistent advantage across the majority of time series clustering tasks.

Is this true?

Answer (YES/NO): NO